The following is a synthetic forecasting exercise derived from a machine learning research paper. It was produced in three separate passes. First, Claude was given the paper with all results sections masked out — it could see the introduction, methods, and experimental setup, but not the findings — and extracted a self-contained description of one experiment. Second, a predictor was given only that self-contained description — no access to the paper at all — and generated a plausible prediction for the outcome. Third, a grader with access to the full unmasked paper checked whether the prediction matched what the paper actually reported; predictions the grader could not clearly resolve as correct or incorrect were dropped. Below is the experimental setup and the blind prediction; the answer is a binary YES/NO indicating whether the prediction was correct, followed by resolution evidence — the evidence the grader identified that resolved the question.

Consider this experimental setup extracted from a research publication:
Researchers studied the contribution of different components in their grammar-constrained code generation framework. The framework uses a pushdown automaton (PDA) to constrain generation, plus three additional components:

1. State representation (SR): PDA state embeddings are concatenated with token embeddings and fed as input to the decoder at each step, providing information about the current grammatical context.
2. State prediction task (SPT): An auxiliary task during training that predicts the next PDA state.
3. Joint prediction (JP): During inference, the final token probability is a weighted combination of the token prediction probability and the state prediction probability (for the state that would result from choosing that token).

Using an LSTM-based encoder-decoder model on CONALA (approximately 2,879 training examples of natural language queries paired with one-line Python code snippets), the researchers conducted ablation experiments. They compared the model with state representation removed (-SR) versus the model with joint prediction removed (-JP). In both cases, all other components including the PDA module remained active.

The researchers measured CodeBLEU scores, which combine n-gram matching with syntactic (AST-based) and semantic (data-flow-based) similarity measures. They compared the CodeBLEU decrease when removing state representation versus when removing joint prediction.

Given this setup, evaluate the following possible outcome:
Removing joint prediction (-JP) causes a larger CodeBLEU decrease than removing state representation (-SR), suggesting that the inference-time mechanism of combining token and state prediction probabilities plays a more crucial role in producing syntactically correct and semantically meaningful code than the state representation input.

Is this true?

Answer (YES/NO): YES